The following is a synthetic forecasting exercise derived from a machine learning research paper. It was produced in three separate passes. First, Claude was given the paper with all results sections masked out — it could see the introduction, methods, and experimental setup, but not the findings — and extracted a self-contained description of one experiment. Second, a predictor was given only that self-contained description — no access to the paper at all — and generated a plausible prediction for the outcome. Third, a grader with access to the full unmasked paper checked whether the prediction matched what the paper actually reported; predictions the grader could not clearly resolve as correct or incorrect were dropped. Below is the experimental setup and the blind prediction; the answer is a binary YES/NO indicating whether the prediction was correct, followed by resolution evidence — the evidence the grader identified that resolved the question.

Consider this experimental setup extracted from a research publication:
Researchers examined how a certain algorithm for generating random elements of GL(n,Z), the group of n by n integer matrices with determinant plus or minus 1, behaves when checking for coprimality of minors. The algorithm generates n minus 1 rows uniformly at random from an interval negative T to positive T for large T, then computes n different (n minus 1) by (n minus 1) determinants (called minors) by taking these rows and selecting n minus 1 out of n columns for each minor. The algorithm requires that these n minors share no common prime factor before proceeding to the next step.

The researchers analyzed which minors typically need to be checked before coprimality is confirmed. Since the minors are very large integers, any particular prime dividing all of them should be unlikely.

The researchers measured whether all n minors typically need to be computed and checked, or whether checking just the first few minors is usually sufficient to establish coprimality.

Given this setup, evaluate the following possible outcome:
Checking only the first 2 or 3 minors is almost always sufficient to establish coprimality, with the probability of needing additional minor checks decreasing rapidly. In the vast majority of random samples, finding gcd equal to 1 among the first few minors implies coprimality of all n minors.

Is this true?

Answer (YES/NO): YES